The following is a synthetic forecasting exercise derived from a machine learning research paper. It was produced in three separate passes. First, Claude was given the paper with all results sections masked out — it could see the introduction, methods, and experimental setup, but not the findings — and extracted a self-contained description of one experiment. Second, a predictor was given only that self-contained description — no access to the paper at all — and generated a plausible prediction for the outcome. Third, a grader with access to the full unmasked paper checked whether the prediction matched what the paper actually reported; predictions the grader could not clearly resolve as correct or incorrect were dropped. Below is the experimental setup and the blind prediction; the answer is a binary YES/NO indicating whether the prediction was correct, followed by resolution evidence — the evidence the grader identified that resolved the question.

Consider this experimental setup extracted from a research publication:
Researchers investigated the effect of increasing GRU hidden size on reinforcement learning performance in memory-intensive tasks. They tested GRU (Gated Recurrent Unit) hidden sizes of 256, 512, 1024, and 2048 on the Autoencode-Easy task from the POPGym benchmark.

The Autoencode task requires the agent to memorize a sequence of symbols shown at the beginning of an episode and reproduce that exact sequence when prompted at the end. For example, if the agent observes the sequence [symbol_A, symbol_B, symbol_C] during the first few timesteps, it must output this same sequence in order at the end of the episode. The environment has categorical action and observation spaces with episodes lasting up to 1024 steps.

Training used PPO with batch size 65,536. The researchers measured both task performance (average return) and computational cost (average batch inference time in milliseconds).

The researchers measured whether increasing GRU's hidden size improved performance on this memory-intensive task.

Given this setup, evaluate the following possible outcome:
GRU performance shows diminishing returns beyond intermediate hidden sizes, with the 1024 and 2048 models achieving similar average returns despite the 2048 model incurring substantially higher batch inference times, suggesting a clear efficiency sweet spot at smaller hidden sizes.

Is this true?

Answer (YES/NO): NO